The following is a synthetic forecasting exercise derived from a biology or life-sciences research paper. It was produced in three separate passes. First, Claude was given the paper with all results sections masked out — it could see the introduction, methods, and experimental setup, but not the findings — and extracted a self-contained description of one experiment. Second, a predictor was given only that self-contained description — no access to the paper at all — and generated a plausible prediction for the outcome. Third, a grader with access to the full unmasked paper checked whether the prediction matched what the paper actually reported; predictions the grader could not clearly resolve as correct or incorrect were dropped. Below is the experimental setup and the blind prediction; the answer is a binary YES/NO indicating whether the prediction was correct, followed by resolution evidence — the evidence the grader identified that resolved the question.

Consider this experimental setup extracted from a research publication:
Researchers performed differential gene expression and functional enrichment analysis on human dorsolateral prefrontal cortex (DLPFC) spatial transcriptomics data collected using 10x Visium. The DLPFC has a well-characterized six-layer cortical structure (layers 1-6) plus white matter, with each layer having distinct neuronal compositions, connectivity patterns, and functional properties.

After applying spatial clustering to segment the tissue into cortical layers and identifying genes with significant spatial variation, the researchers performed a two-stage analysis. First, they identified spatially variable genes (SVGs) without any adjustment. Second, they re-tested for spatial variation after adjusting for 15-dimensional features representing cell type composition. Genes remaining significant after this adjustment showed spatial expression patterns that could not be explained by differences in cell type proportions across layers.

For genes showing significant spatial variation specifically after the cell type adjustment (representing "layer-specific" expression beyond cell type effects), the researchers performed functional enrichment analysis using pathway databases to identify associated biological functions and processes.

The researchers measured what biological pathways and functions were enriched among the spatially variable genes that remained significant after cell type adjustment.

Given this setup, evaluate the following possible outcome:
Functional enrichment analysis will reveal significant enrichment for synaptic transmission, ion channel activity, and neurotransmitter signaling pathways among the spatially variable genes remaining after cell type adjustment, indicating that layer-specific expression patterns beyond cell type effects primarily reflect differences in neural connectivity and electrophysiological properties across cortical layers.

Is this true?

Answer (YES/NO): NO